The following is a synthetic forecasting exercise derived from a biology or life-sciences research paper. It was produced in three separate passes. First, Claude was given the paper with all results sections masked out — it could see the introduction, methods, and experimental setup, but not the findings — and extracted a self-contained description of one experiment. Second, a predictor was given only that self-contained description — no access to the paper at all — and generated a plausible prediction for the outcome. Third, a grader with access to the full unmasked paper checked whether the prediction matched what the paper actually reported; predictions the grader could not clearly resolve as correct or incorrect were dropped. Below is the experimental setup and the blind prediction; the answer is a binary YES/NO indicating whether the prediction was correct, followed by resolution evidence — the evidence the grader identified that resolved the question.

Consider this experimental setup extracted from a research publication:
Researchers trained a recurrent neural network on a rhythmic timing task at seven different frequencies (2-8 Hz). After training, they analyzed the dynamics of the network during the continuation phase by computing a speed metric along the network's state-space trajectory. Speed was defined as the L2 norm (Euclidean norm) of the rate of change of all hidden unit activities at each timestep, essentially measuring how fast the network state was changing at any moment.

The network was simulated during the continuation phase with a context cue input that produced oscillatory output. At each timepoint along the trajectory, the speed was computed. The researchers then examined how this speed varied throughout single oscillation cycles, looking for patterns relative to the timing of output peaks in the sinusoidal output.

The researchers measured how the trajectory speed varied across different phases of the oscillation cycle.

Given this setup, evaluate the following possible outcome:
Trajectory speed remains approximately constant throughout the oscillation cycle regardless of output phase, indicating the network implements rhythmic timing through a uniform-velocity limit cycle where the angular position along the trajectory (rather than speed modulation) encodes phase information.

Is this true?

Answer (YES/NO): NO